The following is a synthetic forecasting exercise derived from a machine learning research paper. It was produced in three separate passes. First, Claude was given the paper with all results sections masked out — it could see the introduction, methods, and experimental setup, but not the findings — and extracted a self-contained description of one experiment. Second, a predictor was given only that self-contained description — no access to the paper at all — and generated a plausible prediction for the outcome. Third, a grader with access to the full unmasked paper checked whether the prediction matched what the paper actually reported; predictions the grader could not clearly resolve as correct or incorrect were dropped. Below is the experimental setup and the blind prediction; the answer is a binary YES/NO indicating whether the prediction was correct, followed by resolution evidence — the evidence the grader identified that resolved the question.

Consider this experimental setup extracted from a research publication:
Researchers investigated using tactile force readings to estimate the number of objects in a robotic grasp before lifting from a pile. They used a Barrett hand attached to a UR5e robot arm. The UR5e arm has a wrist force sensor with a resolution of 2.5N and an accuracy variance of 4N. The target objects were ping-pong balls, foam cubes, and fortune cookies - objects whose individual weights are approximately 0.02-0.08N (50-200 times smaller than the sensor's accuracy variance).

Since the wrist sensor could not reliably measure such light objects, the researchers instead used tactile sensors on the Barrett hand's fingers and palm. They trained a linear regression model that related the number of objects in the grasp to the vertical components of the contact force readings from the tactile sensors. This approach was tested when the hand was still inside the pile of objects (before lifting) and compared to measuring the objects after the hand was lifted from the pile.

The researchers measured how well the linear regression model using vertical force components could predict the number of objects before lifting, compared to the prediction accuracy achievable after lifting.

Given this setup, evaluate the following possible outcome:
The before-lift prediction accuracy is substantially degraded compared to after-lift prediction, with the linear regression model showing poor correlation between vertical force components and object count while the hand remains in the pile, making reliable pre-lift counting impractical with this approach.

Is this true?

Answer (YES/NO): YES